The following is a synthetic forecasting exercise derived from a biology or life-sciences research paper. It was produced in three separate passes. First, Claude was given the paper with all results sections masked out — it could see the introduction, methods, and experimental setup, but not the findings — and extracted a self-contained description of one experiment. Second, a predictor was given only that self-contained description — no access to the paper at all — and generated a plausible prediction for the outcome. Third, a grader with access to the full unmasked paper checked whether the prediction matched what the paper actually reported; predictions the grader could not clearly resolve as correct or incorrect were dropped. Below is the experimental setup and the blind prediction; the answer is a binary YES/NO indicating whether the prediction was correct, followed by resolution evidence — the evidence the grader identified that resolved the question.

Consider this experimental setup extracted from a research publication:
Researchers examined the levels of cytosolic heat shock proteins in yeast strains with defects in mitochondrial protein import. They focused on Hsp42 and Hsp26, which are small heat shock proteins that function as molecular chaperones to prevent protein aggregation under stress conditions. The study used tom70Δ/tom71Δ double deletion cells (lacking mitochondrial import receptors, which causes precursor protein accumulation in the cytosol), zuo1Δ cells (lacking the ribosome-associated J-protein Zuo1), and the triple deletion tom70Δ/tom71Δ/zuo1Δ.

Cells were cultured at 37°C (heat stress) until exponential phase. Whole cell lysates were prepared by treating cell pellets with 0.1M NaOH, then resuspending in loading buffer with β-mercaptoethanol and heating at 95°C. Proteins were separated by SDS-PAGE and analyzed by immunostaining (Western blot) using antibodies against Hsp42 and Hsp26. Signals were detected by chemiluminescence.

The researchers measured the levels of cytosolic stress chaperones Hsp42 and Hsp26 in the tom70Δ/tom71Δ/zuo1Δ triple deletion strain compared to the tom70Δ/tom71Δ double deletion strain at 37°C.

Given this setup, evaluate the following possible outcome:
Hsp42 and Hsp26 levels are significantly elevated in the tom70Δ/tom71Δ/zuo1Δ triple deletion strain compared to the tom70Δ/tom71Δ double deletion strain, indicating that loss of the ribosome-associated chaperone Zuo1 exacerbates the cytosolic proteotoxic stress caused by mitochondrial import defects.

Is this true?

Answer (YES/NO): NO